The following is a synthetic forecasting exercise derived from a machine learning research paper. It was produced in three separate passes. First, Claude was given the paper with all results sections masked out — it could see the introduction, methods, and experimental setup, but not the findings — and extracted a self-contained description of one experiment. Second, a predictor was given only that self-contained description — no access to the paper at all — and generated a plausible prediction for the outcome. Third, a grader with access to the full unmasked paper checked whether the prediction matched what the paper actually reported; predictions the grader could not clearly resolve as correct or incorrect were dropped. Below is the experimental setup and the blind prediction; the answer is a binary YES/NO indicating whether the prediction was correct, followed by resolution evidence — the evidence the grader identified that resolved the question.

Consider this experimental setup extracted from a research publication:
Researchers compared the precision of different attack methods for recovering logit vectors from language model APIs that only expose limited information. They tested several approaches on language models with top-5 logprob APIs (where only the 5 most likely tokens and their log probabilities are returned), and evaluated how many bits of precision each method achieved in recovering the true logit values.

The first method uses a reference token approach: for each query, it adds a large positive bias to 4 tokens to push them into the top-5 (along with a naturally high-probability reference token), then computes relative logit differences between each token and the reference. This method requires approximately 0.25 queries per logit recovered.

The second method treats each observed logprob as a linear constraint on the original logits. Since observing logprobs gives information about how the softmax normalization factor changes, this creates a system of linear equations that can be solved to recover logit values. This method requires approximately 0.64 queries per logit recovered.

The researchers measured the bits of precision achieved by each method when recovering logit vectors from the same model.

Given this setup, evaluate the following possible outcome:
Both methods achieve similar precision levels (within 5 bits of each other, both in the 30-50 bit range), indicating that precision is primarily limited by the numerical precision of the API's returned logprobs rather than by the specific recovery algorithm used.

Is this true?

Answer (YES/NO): NO